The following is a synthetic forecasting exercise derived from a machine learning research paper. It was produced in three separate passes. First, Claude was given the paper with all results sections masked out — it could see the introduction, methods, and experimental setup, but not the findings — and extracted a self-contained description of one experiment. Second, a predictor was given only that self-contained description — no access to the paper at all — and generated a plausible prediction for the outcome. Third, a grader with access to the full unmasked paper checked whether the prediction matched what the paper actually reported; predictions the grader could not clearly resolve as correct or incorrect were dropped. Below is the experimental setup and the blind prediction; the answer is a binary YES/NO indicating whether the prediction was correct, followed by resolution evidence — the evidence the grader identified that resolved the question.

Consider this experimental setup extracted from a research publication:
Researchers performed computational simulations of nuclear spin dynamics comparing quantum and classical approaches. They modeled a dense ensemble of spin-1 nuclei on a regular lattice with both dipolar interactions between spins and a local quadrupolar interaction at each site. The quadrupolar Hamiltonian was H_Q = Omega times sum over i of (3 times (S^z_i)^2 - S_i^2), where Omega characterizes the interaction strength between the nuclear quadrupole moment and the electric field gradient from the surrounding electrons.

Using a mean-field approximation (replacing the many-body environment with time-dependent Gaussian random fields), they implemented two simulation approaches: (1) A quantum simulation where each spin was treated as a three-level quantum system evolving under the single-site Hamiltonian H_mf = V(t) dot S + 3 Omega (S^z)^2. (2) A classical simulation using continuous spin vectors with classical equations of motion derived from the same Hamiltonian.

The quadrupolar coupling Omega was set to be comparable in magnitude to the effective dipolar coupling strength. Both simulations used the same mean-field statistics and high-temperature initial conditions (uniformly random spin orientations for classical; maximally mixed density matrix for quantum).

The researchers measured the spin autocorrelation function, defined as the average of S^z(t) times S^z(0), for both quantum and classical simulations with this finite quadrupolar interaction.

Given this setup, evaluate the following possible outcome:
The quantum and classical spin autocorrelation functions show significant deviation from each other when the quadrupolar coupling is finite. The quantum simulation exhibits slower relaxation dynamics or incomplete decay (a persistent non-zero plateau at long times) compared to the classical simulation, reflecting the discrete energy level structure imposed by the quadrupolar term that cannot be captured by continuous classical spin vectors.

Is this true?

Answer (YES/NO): NO